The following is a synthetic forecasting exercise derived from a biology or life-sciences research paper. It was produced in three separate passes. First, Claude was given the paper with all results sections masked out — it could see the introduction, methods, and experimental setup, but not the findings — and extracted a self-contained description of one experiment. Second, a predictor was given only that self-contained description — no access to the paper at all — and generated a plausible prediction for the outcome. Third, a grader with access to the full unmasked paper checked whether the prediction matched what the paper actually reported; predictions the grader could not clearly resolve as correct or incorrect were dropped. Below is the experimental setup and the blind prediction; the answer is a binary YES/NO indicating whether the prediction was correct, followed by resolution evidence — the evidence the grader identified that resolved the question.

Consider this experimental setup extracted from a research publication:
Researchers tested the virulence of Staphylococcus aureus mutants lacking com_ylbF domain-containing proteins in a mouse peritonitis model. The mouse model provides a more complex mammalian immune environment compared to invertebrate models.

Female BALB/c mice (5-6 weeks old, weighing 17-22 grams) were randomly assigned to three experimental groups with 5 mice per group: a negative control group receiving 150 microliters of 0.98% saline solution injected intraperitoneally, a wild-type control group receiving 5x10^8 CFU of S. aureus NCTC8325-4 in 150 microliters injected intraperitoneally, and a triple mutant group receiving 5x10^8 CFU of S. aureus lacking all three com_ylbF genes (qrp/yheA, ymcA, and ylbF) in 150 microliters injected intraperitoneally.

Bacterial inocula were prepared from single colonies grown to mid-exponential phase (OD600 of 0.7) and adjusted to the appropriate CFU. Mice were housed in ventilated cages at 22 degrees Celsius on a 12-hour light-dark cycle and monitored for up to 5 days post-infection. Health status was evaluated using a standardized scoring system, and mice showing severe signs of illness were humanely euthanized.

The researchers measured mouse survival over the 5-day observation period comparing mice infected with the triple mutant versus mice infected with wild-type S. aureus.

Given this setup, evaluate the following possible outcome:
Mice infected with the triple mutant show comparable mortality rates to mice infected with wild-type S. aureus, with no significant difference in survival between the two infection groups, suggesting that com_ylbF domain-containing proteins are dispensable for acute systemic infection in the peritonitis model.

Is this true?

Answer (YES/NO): NO